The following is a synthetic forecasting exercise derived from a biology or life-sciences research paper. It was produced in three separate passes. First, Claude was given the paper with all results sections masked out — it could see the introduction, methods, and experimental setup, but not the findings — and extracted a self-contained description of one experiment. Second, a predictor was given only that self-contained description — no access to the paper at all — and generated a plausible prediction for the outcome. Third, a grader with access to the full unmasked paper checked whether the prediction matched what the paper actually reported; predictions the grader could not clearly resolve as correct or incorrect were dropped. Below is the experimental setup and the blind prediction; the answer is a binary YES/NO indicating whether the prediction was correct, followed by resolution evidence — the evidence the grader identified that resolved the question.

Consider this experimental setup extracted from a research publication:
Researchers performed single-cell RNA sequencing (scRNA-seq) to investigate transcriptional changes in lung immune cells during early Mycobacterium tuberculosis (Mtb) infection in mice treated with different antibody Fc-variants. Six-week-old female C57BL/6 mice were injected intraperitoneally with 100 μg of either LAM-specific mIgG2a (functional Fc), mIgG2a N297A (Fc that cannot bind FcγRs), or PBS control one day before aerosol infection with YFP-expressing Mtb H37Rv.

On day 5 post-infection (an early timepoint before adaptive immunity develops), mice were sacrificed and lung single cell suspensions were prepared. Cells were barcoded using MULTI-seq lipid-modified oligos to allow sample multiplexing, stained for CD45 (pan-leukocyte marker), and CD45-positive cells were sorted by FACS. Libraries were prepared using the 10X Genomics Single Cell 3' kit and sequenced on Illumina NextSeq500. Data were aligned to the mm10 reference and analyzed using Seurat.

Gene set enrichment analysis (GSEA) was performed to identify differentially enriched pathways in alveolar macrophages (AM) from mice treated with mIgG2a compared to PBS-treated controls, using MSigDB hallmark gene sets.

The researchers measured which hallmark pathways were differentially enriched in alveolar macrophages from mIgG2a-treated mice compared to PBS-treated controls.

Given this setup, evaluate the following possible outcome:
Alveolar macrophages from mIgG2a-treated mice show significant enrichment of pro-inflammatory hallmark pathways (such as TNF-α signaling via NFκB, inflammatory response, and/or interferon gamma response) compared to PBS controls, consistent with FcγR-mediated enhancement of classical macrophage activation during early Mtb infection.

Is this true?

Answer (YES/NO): NO